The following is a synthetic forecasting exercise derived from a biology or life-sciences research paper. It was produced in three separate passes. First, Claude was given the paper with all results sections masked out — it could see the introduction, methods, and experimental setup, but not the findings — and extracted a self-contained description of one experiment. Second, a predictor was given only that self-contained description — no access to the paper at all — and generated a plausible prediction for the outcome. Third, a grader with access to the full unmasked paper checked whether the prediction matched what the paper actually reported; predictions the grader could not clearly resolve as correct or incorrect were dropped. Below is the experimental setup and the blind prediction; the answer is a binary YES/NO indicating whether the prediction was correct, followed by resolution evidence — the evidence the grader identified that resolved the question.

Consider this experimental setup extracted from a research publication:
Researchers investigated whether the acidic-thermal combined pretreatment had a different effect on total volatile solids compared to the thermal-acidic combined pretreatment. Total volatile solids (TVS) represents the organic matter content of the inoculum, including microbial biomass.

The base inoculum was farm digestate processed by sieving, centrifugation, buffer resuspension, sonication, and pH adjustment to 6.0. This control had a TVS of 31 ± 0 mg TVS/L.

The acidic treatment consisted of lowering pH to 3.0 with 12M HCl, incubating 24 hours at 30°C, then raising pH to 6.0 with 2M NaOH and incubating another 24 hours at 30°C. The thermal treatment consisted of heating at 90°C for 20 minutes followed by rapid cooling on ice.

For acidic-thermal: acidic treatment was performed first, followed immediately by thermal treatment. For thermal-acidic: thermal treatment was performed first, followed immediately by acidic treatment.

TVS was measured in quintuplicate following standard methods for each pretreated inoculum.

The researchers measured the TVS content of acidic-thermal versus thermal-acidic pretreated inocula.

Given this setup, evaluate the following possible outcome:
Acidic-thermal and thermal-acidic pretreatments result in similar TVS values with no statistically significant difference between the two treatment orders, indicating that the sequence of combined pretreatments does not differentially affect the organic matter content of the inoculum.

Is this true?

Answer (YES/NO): NO